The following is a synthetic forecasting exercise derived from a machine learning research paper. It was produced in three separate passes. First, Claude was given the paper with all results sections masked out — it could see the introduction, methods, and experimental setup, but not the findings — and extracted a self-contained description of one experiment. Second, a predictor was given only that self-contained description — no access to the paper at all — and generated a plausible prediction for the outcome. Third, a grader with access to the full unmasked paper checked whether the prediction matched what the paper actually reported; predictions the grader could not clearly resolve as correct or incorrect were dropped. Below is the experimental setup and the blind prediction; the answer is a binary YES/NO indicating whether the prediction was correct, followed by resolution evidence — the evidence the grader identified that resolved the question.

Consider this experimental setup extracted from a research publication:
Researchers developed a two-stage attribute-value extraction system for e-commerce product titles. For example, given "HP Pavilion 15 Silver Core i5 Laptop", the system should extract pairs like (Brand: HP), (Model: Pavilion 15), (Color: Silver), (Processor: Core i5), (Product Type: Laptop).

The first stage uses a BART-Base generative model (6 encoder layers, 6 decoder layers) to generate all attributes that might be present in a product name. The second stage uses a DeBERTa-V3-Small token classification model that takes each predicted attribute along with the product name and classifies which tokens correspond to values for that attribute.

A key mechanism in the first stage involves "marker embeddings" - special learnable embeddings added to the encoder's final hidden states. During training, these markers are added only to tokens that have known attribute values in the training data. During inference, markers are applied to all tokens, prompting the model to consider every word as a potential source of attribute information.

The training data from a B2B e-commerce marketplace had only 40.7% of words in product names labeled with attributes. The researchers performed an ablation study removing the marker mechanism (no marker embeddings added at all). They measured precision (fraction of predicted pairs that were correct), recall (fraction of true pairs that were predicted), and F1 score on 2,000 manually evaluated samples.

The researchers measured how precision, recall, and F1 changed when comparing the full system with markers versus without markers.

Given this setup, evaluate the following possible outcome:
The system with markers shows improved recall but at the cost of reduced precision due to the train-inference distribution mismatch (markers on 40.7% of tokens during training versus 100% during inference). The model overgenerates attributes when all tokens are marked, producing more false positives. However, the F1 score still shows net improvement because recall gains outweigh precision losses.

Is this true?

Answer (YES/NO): YES